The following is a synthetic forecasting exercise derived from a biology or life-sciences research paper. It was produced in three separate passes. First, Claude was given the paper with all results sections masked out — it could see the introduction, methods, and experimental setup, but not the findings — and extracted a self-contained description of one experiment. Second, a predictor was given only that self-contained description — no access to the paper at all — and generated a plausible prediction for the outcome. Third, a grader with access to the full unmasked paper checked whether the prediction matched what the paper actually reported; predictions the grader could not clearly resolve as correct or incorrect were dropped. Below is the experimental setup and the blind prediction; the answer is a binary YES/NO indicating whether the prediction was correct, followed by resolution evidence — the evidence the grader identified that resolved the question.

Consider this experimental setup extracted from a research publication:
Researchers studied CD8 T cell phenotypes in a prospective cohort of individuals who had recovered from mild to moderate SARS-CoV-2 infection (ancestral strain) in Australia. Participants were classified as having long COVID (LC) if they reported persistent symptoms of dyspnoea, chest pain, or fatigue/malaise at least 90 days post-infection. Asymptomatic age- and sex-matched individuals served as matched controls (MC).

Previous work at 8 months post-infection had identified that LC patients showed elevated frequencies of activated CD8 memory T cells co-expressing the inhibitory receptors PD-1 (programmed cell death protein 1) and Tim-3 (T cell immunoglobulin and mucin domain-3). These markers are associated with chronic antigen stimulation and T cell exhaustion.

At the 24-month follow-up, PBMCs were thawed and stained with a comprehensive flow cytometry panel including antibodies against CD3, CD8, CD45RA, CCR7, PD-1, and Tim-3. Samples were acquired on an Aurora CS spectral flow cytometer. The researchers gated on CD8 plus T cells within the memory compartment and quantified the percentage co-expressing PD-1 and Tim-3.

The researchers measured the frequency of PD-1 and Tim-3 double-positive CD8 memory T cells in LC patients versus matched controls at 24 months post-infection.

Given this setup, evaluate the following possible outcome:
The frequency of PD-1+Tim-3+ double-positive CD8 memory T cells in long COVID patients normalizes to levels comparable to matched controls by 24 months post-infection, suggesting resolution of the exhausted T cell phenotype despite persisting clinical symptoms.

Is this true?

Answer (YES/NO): YES